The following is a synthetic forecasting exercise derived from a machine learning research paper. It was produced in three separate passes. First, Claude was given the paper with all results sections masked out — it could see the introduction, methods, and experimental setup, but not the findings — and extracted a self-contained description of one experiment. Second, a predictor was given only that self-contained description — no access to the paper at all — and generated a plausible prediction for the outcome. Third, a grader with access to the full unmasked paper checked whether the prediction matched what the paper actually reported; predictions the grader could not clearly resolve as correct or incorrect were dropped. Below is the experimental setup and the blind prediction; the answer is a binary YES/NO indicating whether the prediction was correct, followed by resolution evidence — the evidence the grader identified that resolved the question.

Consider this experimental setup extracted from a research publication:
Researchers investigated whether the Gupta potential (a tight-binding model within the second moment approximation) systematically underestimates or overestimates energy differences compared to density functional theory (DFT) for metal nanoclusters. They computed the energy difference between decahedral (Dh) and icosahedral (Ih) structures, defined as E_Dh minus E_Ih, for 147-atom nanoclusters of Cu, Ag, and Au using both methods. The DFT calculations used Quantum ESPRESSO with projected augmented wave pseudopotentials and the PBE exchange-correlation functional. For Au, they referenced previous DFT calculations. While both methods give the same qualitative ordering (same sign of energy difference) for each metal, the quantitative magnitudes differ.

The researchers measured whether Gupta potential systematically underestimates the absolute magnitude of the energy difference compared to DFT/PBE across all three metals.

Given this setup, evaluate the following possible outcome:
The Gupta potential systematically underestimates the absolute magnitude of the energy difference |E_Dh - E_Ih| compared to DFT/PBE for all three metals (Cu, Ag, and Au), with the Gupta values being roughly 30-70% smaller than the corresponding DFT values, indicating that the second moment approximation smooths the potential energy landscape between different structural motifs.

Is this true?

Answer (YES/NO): NO